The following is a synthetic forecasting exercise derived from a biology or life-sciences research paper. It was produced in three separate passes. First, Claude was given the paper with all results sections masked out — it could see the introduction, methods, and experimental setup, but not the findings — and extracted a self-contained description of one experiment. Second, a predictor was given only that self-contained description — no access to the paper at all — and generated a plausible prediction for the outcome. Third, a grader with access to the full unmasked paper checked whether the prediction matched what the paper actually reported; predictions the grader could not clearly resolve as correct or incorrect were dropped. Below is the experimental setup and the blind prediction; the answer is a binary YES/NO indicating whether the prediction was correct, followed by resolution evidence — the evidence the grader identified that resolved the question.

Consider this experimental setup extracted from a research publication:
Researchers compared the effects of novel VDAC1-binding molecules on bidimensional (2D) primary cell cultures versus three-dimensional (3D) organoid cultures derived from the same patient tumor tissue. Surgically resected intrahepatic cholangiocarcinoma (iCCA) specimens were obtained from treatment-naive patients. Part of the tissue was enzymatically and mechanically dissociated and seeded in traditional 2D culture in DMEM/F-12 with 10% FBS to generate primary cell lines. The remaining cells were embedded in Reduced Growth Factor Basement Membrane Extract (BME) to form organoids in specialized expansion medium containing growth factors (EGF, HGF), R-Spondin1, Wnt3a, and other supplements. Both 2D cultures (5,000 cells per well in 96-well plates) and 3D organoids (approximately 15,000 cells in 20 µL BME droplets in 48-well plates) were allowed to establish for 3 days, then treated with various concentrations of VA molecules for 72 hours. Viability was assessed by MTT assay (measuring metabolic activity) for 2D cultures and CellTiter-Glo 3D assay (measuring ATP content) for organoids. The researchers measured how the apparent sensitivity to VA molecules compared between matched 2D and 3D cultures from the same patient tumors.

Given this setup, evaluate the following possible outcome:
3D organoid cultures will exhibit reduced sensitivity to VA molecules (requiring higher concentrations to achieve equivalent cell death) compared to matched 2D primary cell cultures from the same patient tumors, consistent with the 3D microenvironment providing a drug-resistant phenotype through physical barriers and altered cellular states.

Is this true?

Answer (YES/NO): YES